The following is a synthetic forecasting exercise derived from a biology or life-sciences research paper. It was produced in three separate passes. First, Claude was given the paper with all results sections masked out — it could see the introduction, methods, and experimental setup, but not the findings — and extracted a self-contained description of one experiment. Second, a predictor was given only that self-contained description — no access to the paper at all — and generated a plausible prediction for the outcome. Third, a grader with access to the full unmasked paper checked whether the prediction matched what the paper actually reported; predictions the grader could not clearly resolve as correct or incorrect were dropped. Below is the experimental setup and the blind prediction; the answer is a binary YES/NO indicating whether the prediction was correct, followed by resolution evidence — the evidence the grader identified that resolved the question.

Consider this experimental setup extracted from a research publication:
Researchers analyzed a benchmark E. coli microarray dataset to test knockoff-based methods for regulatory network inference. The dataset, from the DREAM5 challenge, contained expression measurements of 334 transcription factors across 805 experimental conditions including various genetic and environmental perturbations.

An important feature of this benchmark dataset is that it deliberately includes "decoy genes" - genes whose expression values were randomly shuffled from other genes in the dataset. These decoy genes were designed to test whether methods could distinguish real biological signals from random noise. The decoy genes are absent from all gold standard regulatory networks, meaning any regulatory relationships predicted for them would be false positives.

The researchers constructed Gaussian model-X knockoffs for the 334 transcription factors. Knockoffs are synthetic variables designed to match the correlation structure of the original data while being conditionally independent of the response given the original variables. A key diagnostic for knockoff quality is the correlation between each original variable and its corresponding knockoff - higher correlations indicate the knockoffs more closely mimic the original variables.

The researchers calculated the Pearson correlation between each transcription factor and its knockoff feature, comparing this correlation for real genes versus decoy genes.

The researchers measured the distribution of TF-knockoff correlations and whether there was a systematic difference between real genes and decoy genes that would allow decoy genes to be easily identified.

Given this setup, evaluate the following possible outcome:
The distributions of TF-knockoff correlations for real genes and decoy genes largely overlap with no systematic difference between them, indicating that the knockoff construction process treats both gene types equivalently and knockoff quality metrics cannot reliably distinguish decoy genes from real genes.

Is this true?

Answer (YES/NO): NO